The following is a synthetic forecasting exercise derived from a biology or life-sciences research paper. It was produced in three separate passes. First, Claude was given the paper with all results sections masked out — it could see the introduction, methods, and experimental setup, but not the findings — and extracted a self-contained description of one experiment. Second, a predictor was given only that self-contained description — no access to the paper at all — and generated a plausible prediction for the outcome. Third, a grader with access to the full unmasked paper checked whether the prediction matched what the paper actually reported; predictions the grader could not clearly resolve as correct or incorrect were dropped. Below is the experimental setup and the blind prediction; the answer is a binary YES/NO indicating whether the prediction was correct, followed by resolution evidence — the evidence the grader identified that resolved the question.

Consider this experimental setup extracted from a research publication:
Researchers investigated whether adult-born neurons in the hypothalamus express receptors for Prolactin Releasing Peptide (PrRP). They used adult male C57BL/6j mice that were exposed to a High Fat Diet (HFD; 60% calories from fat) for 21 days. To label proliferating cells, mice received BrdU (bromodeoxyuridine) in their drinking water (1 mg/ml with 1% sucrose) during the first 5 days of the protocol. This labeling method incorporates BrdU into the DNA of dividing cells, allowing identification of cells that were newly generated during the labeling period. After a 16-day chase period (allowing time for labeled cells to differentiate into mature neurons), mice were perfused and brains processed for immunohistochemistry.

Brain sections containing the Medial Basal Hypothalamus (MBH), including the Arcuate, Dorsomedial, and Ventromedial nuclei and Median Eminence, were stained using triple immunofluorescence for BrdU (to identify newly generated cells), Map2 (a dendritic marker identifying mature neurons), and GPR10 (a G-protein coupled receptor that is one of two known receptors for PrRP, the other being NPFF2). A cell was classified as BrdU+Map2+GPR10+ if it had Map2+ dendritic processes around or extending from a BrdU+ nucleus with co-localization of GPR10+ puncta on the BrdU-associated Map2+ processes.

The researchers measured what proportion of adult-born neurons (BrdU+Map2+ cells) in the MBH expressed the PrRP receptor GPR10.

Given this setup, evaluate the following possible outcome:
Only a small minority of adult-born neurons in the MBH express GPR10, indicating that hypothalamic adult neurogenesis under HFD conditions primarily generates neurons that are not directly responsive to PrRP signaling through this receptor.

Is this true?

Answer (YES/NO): NO